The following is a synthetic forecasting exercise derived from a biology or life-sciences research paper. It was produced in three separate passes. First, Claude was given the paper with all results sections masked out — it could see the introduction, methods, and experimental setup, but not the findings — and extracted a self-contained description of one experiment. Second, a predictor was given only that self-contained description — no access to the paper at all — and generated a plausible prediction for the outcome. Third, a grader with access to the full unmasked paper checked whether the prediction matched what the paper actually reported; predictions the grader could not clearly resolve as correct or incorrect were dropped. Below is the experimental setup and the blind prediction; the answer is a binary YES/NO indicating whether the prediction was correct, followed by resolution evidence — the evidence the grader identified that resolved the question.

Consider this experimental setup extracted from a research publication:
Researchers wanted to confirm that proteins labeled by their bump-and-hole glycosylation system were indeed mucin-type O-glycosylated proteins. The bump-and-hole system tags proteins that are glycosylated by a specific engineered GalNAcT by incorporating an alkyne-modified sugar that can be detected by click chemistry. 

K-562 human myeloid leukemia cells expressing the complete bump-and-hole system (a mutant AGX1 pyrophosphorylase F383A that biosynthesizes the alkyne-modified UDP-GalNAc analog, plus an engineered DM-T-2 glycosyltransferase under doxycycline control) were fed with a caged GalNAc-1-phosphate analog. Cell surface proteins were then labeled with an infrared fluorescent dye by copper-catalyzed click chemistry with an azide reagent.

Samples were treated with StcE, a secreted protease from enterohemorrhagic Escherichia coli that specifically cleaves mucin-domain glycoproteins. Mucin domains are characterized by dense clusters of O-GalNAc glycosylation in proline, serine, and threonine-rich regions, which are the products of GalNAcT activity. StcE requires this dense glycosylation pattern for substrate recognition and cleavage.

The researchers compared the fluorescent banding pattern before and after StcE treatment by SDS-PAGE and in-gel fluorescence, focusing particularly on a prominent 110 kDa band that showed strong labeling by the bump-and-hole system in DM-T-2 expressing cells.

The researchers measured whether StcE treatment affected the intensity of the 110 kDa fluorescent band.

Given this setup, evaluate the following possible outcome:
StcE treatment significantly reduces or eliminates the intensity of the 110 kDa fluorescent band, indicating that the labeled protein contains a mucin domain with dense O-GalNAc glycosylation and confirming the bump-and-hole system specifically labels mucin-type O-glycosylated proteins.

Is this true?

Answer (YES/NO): YES